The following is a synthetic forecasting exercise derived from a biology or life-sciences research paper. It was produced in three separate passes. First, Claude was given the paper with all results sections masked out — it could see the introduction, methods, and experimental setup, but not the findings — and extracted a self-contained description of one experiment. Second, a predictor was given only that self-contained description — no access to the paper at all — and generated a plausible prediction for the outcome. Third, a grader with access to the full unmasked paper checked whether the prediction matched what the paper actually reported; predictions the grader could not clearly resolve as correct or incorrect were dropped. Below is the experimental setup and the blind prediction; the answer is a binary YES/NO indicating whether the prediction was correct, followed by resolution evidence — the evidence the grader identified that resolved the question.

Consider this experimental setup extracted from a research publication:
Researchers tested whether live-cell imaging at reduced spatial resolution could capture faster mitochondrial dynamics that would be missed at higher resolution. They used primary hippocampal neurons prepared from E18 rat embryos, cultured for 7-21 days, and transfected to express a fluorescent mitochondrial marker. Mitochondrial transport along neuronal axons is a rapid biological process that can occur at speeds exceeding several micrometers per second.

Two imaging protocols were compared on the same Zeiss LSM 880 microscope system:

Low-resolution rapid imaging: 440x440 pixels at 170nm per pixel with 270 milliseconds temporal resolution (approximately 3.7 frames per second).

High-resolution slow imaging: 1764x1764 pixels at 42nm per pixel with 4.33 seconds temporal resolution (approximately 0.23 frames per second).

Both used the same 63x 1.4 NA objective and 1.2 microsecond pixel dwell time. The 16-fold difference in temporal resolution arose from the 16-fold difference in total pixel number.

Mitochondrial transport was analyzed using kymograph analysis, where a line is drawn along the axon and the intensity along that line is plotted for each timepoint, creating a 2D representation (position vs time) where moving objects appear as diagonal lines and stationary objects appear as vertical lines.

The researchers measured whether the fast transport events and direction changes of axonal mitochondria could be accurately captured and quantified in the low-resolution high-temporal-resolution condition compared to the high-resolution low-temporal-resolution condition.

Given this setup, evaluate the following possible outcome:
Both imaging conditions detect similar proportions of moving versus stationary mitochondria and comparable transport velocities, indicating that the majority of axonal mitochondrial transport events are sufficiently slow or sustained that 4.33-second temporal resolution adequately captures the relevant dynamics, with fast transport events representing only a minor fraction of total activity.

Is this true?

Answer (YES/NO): NO